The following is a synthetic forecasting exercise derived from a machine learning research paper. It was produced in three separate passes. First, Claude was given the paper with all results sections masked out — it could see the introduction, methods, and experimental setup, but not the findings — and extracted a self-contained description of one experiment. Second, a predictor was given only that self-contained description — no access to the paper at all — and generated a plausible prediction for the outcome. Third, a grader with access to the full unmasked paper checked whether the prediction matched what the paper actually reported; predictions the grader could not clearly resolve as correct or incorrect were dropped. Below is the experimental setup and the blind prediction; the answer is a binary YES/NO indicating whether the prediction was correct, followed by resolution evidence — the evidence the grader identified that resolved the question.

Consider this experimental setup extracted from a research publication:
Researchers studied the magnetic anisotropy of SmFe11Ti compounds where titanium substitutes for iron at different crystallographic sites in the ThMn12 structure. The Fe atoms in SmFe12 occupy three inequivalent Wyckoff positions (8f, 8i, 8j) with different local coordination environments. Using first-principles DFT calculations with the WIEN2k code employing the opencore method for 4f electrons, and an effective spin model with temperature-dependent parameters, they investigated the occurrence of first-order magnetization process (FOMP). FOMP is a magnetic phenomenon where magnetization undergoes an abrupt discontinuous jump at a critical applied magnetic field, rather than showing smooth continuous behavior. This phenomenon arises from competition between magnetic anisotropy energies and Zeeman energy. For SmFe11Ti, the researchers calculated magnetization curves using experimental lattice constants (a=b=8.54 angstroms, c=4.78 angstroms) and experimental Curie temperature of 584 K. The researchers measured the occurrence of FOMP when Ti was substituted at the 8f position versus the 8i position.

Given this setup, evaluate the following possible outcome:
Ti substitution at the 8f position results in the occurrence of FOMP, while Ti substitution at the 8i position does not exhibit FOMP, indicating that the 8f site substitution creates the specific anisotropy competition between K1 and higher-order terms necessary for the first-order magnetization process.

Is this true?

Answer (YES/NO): NO